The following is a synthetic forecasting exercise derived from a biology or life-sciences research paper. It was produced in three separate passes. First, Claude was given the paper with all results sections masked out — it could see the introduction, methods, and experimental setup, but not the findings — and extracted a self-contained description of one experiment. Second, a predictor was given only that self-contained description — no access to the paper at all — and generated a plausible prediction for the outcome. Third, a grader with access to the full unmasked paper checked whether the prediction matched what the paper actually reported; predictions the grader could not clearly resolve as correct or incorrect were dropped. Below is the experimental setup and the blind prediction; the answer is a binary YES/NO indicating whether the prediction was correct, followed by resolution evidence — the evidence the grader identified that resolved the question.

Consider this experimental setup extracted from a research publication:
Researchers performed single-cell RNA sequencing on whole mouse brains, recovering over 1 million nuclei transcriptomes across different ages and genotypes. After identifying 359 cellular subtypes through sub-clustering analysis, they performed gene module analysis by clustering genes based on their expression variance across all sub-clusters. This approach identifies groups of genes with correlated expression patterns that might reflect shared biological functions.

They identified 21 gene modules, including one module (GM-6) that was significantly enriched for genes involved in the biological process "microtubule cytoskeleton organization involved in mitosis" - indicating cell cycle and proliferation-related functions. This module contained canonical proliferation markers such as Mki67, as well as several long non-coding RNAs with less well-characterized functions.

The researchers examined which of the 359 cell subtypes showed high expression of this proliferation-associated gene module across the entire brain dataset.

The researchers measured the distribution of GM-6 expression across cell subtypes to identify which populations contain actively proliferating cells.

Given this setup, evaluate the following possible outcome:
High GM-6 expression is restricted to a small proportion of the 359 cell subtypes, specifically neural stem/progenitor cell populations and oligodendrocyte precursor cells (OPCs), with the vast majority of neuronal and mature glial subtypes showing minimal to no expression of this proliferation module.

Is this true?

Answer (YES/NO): NO